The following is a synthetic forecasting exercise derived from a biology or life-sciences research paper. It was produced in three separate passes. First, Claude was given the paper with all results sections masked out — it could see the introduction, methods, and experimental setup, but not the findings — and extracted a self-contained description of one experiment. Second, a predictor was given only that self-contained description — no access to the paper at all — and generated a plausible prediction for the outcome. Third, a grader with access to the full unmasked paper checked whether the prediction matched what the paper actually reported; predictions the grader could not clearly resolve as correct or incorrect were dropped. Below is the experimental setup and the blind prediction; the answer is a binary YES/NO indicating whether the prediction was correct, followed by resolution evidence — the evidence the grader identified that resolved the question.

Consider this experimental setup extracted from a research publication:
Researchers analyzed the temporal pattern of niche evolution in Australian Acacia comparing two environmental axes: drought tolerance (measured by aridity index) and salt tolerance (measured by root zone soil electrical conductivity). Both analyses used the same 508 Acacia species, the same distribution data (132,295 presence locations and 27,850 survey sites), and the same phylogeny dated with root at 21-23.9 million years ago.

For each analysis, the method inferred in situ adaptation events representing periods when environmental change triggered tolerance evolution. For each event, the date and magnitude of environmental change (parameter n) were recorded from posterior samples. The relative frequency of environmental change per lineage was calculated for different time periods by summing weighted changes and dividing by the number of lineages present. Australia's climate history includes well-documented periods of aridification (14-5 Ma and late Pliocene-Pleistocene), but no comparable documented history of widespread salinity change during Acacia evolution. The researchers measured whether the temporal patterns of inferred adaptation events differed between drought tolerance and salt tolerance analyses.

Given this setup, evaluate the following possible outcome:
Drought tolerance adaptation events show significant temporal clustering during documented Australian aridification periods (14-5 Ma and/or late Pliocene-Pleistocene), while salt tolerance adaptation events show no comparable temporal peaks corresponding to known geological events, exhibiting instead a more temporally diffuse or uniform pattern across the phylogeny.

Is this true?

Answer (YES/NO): NO